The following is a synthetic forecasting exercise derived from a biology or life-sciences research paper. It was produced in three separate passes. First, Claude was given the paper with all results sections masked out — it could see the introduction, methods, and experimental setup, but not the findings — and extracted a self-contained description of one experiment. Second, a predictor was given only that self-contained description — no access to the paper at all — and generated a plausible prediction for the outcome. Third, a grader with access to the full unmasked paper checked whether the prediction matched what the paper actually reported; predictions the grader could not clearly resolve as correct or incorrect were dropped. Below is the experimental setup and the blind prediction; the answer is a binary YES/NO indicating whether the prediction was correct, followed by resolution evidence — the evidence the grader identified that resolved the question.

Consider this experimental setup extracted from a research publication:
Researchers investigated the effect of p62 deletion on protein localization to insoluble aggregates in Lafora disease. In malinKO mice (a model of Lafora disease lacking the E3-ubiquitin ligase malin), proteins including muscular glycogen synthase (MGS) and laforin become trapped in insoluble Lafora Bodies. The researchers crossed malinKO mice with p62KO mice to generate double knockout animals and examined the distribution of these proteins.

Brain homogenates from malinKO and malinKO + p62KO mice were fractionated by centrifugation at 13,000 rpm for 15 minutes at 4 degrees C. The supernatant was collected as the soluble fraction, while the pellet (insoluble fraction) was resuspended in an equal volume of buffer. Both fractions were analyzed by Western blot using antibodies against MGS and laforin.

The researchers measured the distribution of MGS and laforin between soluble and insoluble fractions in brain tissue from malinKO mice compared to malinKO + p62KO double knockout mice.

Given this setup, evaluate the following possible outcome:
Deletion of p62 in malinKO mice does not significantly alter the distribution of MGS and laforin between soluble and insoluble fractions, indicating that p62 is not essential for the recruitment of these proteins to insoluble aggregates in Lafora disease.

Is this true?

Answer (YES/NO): YES